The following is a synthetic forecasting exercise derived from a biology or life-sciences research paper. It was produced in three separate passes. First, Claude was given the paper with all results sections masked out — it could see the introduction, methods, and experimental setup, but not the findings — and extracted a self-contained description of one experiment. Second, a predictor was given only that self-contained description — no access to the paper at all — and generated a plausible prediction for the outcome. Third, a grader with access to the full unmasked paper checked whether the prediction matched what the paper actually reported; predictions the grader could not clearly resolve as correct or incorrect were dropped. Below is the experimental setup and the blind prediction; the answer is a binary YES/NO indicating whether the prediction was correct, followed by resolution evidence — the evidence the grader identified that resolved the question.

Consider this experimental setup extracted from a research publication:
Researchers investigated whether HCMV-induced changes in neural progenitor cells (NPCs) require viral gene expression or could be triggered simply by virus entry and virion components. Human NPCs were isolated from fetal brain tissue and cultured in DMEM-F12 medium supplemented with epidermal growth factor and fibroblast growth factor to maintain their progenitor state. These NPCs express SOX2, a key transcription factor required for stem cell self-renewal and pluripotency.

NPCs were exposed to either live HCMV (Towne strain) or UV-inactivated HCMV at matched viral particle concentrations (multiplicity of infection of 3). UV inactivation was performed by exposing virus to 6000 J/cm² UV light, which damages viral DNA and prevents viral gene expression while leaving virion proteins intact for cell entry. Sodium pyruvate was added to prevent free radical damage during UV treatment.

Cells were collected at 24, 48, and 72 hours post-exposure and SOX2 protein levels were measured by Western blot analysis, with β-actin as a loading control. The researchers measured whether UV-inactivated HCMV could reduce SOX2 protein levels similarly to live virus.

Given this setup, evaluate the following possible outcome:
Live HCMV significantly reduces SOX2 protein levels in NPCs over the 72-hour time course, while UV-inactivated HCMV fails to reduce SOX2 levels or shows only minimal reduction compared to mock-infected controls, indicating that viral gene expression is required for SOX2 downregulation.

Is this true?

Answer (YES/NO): YES